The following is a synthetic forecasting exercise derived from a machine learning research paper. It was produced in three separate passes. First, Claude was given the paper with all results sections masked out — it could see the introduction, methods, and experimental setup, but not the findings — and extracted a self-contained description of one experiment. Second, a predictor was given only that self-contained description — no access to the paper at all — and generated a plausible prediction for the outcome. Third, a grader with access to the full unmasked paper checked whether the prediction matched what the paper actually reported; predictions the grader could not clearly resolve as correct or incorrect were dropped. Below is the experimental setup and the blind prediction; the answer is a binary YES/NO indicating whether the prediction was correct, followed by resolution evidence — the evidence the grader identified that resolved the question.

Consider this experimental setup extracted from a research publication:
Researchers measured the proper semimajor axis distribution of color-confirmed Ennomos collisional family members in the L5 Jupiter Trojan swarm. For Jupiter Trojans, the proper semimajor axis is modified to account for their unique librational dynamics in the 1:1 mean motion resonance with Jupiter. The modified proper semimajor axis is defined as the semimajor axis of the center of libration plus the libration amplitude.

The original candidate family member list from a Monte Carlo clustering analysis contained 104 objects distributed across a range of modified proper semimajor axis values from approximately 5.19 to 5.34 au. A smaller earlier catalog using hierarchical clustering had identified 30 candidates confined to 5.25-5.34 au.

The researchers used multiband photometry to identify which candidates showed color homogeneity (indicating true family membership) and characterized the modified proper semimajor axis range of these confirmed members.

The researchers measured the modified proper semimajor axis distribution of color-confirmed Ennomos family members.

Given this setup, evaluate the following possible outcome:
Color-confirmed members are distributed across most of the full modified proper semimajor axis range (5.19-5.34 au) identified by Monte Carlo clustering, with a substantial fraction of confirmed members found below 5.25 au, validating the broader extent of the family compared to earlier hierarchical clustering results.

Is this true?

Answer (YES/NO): NO